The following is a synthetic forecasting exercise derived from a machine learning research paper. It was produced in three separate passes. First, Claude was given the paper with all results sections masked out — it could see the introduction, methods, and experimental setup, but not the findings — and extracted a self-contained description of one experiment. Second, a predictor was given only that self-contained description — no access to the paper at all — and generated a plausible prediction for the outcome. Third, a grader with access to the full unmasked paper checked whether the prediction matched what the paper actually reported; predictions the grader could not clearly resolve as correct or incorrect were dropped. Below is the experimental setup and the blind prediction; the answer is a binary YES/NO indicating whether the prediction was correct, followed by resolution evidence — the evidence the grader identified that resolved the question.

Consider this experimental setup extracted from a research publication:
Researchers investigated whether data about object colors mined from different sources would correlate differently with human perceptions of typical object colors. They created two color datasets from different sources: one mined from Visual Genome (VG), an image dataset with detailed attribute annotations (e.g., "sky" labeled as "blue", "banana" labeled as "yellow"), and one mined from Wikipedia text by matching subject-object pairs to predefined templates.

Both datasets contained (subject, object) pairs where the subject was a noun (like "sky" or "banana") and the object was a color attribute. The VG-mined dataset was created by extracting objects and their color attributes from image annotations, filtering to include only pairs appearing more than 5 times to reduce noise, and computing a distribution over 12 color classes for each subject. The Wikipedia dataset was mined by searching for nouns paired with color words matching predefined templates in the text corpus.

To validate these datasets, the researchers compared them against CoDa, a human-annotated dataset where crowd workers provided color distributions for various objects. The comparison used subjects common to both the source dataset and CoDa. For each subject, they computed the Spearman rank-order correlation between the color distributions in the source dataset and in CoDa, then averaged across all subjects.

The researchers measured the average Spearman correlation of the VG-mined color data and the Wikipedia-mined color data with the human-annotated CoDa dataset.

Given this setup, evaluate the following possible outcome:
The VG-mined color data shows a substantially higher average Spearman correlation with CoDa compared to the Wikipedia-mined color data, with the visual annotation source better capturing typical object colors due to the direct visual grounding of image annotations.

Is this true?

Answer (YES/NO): YES